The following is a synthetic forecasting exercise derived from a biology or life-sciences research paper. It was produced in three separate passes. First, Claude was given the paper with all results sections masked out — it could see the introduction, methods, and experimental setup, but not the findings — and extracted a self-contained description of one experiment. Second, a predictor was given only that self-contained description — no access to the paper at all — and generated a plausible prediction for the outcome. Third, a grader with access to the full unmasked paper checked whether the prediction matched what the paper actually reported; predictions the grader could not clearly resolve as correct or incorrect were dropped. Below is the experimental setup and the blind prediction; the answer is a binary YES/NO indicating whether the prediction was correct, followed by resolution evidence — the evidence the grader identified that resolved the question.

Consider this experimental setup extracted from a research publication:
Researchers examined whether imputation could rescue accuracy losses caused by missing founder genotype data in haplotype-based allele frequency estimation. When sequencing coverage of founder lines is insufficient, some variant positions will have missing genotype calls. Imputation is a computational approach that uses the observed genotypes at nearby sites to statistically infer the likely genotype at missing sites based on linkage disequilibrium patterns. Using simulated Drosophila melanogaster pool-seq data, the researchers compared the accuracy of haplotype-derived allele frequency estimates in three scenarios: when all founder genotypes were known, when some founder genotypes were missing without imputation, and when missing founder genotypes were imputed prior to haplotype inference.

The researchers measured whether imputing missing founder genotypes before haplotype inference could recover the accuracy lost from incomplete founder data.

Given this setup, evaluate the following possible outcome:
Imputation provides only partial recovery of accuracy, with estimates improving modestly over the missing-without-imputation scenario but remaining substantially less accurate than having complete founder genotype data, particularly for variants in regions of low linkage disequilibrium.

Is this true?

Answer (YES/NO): NO